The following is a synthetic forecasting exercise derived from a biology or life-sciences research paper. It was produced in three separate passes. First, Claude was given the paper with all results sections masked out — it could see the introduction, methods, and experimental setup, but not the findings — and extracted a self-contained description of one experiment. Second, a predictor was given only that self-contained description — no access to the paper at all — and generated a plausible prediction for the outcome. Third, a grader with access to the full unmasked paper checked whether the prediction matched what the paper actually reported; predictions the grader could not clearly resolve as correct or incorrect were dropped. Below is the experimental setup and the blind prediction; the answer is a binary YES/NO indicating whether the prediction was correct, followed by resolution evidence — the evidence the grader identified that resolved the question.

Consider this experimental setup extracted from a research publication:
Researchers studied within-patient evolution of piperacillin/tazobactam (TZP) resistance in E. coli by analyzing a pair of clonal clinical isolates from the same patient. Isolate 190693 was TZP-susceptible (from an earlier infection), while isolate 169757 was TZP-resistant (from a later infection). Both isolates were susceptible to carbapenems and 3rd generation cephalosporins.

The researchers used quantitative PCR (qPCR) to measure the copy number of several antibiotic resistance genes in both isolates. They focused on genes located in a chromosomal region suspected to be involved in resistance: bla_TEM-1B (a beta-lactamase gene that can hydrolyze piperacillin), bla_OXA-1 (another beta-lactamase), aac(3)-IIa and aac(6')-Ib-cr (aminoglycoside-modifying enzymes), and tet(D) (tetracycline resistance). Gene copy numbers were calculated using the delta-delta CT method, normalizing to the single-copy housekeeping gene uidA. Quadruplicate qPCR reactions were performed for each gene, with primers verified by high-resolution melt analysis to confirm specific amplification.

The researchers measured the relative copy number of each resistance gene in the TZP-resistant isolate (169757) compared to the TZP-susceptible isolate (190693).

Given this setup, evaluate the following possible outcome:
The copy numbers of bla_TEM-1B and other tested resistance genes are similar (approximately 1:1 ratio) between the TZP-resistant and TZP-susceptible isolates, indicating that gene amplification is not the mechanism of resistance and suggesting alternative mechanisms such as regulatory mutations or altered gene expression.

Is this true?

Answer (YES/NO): NO